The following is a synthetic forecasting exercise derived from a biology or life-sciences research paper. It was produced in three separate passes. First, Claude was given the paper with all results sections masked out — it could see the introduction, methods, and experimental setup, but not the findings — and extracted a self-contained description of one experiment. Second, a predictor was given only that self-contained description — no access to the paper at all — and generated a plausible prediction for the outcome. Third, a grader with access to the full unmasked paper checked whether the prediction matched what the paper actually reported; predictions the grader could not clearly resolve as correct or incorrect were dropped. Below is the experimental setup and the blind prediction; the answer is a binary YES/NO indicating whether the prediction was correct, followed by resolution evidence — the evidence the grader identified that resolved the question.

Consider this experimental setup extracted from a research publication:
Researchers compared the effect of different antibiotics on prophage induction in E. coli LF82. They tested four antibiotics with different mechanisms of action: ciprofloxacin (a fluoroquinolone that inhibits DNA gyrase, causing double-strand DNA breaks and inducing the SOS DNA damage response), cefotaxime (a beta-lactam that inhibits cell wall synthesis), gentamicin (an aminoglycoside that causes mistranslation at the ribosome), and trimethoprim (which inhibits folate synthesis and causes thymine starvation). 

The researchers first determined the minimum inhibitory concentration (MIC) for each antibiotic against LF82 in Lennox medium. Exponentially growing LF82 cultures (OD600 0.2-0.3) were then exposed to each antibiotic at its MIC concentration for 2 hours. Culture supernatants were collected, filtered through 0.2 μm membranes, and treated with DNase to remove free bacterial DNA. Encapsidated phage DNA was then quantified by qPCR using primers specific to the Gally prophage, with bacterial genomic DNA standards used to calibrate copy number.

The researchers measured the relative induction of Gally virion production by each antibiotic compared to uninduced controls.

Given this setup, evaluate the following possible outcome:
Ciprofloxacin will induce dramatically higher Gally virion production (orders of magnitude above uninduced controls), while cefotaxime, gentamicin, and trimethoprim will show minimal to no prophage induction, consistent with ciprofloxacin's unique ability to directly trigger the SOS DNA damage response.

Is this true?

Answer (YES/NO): NO